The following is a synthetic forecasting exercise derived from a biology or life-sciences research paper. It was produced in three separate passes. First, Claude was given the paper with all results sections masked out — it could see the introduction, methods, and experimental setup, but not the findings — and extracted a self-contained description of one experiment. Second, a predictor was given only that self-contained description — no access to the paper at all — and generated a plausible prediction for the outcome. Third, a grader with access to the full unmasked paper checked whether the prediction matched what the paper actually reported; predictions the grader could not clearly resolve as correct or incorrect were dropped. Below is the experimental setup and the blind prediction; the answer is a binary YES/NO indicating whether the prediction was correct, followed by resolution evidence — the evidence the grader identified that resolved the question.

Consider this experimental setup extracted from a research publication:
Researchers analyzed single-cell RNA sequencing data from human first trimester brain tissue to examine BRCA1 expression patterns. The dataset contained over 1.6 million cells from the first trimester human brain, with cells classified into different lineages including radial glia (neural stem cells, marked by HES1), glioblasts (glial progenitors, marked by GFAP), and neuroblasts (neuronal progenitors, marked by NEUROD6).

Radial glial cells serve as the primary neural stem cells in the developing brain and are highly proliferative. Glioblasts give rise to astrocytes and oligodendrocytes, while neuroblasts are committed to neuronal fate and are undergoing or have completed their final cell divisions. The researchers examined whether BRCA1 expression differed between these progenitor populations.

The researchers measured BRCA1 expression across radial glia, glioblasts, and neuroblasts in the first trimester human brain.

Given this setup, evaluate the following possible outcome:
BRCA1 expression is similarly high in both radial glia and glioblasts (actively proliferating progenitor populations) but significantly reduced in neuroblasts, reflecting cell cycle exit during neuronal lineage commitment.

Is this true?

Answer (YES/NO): YES